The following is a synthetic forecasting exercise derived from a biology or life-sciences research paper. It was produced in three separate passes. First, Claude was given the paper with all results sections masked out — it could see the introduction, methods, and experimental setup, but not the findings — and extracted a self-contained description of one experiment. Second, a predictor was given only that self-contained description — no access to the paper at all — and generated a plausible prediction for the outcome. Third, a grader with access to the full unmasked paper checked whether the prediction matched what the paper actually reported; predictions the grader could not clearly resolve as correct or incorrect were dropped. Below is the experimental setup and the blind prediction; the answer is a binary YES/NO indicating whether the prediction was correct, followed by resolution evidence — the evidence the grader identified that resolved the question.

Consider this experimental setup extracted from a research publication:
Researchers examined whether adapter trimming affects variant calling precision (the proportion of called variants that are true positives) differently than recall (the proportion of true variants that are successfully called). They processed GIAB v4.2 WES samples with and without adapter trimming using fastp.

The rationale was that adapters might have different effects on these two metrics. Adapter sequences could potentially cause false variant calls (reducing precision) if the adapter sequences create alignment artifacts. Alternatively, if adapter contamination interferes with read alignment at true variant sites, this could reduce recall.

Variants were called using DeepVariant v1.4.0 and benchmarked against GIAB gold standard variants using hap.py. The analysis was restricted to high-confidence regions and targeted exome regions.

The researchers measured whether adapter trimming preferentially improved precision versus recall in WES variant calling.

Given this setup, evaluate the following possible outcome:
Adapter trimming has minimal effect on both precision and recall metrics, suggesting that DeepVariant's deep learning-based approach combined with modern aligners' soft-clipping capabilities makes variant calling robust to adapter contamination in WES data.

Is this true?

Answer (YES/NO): YES